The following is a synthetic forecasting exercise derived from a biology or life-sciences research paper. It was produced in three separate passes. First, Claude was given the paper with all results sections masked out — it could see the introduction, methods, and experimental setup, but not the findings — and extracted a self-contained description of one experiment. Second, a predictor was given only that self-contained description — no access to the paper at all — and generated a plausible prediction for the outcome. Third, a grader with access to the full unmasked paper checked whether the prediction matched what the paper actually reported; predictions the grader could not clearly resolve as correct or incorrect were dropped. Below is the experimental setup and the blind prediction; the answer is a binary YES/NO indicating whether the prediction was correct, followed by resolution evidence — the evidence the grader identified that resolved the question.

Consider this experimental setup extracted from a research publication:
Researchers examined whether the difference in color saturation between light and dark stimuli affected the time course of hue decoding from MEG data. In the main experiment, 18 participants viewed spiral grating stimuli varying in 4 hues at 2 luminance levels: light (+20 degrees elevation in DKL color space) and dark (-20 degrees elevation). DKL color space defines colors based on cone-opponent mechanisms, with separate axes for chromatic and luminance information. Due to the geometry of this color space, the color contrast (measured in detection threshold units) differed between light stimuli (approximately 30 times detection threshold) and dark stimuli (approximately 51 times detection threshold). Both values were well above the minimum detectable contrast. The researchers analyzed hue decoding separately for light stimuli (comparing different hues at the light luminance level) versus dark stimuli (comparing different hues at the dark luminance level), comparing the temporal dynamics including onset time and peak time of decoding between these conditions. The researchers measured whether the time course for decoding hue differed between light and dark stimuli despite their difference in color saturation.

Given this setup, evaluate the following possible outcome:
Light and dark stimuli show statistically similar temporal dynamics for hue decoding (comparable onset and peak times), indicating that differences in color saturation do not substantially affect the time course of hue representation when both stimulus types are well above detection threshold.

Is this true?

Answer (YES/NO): YES